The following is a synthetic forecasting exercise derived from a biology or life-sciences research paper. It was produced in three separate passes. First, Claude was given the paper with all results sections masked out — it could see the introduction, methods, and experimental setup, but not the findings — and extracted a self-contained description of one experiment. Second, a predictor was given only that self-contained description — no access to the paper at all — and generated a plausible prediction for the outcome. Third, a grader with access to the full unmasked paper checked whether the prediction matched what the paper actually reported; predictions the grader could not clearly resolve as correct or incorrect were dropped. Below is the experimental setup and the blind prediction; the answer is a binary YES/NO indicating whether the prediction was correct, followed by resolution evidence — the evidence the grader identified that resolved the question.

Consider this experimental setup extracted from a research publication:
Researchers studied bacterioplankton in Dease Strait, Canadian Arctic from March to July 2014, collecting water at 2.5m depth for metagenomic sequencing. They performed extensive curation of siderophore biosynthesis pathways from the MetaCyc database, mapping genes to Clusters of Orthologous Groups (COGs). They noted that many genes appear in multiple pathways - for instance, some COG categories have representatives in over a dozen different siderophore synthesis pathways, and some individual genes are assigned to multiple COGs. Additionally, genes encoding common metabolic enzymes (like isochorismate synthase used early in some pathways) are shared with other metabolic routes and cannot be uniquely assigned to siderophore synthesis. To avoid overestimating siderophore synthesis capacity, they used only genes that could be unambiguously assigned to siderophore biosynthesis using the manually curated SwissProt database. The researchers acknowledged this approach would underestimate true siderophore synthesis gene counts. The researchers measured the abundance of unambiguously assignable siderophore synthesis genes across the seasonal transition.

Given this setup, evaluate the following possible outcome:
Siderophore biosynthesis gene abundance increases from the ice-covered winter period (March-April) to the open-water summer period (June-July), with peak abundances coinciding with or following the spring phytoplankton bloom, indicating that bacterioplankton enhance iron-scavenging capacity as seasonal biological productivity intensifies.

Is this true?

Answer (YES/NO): NO